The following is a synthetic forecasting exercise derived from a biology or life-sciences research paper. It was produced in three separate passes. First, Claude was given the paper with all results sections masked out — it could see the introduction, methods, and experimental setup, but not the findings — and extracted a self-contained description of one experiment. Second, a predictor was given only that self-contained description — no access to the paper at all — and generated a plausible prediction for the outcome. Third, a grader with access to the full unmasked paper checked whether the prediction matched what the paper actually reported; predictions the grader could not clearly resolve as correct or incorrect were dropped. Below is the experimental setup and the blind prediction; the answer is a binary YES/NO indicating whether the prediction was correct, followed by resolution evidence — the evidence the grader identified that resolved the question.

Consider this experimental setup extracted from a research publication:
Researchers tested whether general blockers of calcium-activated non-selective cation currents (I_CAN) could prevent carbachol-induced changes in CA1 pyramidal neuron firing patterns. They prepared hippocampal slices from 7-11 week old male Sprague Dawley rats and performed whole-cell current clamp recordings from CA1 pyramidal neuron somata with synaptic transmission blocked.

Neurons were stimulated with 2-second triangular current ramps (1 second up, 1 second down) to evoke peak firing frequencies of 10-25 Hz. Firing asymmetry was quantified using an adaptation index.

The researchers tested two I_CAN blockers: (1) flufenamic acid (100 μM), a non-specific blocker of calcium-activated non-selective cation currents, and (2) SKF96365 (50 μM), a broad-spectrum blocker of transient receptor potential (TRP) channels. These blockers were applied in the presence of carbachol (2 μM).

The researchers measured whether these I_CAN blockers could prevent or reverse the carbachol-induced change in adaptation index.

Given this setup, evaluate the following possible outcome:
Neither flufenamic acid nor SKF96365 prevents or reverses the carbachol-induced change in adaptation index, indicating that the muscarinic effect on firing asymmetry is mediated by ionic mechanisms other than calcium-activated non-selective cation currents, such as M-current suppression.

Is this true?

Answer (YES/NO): NO